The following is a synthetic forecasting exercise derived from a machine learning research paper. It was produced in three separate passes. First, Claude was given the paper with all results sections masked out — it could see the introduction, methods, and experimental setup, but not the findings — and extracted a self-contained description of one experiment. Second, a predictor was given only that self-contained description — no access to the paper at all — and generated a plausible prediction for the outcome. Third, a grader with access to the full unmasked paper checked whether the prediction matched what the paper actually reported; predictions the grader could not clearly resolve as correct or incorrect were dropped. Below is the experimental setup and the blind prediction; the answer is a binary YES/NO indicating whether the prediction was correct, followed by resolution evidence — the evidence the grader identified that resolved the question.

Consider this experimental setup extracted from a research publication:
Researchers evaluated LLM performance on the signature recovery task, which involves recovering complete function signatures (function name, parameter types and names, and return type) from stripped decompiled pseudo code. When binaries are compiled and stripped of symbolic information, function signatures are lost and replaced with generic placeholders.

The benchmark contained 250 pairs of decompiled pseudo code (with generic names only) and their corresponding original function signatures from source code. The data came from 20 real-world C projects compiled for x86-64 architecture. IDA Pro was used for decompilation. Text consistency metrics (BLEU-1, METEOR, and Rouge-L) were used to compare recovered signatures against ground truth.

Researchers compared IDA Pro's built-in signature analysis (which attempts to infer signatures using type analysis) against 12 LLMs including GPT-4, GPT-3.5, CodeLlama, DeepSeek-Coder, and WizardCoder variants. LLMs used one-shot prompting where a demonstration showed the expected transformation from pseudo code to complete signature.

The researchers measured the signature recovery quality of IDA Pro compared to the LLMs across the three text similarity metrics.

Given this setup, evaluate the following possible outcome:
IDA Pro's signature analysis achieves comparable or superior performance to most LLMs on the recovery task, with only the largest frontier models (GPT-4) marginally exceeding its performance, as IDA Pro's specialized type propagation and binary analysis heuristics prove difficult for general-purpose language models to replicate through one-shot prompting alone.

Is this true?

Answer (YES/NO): NO